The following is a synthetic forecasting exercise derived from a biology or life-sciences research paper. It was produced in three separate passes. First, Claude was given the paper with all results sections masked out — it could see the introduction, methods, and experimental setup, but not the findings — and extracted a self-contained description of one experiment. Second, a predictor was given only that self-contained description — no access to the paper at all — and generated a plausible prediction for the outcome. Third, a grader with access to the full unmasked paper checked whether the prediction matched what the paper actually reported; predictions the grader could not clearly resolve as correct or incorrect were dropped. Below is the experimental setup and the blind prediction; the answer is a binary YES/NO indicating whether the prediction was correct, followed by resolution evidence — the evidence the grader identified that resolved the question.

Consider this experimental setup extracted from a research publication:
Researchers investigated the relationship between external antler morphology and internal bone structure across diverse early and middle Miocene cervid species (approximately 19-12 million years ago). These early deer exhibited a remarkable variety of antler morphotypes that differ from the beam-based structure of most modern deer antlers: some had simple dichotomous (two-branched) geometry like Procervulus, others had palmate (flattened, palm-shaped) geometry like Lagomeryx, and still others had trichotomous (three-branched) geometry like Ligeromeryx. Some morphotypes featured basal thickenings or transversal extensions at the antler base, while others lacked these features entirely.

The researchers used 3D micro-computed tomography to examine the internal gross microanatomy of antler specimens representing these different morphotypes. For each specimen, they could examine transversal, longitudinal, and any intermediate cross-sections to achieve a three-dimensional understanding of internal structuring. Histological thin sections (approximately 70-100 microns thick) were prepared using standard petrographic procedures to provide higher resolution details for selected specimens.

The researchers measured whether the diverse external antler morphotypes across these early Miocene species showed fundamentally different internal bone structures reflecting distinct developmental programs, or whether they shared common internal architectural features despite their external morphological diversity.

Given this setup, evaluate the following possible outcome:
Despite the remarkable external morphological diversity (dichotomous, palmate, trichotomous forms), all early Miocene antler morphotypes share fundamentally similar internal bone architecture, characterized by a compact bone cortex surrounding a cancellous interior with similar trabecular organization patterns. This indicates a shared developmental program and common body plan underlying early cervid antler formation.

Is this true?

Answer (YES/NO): NO